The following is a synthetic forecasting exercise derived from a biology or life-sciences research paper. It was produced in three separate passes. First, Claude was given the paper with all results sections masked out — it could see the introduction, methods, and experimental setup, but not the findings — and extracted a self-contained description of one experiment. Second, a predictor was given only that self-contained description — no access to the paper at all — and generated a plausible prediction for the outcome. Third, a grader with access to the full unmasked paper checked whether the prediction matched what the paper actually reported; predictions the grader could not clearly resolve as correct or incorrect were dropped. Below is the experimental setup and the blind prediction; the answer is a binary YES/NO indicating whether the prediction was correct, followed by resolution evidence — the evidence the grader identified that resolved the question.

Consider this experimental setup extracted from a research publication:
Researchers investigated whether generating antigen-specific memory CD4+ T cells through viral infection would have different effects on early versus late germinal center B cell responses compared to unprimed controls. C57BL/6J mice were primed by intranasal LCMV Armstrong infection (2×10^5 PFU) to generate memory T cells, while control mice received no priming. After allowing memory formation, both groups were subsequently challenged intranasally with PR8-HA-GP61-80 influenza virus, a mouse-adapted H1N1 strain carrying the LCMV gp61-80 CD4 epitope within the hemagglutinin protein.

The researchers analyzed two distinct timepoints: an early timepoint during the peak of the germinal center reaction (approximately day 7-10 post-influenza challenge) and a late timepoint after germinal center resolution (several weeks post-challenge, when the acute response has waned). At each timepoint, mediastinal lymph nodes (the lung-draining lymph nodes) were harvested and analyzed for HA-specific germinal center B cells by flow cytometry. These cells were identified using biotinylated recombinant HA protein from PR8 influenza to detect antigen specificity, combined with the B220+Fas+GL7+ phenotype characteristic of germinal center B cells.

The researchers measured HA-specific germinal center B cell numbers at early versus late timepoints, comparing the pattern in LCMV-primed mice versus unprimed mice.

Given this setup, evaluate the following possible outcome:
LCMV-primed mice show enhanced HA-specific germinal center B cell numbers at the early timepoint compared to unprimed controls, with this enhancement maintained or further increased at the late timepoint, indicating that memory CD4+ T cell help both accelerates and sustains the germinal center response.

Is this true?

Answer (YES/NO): NO